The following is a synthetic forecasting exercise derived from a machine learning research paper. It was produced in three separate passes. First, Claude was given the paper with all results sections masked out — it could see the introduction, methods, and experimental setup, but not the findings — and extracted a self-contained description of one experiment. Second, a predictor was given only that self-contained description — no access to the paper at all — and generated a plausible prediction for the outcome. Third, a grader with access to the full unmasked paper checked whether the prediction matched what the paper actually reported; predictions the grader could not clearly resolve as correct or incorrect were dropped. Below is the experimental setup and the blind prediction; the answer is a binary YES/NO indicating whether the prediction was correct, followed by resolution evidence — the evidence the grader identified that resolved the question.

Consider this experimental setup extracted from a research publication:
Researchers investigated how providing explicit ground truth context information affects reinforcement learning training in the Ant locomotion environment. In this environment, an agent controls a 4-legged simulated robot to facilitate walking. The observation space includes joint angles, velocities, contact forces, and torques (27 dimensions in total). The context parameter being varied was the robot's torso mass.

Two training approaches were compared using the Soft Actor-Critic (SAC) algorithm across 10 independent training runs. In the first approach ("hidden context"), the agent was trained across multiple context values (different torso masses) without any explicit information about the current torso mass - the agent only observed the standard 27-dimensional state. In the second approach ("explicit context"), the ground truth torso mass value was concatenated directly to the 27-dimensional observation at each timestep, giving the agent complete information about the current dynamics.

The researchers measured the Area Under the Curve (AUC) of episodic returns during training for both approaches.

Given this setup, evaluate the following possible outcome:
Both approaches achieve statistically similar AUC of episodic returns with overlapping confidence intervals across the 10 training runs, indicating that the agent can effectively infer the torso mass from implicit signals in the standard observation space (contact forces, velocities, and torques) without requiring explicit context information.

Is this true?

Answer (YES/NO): NO